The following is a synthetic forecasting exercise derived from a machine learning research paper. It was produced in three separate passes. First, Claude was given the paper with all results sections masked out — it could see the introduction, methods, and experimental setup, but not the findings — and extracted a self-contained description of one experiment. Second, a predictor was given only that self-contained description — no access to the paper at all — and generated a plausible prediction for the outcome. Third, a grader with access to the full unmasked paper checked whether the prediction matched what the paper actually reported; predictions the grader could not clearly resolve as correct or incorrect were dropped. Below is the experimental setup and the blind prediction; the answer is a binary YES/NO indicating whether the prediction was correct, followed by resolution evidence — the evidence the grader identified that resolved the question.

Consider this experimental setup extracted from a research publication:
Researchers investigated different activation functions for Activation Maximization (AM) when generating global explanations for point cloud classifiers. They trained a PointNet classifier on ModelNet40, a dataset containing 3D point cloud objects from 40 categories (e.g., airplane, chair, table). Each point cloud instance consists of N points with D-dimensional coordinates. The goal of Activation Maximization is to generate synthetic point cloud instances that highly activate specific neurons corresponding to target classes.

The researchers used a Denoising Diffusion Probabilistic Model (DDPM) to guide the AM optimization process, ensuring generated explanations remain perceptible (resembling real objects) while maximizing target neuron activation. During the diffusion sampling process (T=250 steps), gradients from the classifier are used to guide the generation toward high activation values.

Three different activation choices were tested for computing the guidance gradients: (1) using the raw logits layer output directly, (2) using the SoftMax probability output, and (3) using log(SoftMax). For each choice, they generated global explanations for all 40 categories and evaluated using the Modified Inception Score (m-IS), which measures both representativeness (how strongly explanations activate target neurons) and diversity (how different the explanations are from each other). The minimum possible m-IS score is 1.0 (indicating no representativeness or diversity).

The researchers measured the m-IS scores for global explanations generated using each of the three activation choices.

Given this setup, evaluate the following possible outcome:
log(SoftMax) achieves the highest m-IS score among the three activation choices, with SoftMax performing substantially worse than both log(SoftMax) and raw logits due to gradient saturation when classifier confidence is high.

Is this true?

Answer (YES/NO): NO